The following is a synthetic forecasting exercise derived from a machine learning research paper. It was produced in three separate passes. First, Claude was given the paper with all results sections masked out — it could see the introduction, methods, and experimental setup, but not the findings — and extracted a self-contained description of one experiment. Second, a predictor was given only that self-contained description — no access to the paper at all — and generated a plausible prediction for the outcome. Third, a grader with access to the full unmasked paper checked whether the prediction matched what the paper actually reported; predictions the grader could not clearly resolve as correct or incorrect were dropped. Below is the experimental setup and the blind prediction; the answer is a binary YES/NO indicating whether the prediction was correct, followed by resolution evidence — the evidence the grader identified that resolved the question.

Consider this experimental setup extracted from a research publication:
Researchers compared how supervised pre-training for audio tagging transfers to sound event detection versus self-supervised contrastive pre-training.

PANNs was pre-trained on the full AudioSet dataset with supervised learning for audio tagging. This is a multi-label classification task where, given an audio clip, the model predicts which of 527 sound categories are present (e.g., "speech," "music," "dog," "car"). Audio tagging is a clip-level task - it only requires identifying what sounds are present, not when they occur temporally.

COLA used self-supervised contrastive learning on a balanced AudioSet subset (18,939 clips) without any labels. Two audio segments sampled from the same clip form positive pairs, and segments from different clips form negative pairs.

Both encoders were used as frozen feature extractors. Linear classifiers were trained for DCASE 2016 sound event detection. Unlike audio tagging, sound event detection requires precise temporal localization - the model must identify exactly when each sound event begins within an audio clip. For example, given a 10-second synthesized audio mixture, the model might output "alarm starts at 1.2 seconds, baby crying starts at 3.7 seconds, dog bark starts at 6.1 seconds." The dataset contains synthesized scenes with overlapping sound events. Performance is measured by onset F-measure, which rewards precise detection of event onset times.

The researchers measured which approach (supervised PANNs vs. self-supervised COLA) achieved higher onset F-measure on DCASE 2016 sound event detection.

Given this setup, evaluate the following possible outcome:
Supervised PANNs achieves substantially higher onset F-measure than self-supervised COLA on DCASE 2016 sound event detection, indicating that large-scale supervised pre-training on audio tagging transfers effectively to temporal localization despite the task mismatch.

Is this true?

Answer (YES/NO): YES